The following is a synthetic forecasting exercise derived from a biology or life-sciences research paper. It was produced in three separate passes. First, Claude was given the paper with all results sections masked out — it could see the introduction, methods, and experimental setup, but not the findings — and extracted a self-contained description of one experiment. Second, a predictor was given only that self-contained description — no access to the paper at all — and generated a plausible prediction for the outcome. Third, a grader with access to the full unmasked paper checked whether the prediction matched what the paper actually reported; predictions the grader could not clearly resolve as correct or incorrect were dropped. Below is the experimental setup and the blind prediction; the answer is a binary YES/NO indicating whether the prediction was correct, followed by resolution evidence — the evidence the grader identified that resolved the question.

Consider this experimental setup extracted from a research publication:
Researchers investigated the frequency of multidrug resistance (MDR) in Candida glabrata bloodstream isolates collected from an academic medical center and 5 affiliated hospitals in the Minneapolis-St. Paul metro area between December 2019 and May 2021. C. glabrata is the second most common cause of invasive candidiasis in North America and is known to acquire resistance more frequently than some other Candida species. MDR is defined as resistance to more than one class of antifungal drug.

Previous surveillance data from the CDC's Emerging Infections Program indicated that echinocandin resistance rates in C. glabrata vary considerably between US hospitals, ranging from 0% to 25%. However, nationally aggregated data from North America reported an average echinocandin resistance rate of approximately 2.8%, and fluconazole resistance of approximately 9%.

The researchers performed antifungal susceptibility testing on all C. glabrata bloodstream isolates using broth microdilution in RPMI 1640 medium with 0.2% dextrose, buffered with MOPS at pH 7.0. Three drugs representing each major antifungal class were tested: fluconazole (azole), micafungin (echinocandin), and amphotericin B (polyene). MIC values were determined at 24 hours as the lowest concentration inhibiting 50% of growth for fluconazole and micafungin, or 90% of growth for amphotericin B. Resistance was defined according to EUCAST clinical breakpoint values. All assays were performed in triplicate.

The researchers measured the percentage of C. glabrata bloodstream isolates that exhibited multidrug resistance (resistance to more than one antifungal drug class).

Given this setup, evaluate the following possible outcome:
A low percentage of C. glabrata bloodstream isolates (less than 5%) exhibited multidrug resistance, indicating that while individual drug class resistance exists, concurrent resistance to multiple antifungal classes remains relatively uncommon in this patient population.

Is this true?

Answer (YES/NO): YES